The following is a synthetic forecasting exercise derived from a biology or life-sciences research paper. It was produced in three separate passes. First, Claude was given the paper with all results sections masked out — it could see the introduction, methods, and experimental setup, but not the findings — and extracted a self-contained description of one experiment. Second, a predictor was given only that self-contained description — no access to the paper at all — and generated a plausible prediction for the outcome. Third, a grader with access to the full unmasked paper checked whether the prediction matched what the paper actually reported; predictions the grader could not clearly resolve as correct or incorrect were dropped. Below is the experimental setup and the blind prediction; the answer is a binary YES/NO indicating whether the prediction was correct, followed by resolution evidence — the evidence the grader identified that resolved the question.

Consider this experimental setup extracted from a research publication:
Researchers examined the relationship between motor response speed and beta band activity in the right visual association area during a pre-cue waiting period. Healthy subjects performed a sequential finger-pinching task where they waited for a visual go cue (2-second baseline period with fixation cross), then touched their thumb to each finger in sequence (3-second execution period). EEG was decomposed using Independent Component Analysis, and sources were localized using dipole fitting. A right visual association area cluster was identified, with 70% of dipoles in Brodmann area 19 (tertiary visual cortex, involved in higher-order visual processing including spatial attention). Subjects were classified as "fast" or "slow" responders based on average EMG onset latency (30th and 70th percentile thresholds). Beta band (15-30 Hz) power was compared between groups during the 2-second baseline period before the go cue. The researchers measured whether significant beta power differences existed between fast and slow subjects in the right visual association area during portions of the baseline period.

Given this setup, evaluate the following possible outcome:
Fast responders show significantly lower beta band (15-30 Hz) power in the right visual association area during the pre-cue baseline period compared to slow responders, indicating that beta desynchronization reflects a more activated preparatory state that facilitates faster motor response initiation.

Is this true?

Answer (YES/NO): NO